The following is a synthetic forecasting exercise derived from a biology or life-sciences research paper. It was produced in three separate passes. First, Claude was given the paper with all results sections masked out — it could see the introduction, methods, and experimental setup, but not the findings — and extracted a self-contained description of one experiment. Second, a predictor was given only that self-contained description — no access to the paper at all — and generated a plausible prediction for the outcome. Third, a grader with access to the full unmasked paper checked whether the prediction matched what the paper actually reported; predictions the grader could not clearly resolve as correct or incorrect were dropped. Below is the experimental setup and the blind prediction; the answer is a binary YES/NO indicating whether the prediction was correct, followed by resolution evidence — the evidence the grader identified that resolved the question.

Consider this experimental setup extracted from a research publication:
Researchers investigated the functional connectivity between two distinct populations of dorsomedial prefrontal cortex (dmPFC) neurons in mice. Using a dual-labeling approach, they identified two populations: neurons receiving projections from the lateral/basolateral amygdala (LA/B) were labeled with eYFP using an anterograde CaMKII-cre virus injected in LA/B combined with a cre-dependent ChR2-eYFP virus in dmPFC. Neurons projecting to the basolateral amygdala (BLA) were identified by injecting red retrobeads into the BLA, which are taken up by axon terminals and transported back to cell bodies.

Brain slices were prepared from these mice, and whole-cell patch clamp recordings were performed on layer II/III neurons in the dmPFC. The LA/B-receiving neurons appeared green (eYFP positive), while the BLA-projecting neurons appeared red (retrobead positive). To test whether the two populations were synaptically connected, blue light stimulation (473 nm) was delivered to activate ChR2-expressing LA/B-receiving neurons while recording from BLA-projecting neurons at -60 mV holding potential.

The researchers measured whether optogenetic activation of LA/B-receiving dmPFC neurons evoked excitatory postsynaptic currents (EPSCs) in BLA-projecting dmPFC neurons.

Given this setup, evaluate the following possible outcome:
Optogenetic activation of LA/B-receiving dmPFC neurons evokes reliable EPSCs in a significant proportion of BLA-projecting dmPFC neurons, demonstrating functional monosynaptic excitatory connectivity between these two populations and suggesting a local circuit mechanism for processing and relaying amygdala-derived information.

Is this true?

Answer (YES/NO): YES